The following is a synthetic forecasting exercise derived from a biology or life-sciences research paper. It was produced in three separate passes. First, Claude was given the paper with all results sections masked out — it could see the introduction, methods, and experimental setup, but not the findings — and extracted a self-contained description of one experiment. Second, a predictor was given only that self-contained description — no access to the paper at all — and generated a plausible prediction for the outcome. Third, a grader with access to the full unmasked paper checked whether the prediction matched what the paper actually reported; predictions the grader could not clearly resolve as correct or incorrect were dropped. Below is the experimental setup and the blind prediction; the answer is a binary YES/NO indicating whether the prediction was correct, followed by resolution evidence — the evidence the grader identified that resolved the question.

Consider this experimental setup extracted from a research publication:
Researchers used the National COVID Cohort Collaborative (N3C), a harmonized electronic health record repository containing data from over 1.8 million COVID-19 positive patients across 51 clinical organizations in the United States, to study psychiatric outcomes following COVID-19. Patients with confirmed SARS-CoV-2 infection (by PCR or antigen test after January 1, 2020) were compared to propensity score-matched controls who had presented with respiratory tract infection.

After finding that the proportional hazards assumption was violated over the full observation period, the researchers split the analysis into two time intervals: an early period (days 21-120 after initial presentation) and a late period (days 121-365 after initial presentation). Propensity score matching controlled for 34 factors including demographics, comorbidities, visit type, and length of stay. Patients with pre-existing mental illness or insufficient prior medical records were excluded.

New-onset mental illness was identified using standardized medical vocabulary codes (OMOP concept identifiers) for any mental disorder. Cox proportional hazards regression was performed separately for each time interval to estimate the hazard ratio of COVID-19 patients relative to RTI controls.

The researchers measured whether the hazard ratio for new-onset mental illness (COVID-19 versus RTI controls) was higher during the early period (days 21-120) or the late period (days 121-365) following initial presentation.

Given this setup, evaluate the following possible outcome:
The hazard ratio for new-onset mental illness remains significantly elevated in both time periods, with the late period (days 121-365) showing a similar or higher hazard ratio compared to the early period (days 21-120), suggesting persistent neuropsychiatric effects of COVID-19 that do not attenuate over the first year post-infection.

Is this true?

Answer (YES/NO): NO